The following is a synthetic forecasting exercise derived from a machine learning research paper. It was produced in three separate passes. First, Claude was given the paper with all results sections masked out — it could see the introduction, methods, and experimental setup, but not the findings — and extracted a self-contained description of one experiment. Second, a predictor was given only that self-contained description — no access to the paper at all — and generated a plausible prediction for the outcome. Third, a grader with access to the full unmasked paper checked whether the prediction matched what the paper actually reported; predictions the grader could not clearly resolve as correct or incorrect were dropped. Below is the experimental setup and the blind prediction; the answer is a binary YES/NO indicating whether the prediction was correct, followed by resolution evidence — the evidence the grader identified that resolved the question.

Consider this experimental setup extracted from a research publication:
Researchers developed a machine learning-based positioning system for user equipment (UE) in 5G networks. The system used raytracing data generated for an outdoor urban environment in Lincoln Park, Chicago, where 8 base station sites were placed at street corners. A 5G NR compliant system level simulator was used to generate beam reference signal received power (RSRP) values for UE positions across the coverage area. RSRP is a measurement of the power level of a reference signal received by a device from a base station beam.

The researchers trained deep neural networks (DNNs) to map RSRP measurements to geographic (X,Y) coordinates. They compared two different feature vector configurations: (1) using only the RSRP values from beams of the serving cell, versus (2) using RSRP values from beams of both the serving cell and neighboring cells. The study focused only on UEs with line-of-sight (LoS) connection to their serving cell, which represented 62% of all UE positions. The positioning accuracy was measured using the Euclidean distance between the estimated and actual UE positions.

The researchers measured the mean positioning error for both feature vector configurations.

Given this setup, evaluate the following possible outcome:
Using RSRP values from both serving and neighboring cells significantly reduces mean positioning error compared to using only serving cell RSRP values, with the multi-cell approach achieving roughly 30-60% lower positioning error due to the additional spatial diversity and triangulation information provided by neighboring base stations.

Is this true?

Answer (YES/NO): YES